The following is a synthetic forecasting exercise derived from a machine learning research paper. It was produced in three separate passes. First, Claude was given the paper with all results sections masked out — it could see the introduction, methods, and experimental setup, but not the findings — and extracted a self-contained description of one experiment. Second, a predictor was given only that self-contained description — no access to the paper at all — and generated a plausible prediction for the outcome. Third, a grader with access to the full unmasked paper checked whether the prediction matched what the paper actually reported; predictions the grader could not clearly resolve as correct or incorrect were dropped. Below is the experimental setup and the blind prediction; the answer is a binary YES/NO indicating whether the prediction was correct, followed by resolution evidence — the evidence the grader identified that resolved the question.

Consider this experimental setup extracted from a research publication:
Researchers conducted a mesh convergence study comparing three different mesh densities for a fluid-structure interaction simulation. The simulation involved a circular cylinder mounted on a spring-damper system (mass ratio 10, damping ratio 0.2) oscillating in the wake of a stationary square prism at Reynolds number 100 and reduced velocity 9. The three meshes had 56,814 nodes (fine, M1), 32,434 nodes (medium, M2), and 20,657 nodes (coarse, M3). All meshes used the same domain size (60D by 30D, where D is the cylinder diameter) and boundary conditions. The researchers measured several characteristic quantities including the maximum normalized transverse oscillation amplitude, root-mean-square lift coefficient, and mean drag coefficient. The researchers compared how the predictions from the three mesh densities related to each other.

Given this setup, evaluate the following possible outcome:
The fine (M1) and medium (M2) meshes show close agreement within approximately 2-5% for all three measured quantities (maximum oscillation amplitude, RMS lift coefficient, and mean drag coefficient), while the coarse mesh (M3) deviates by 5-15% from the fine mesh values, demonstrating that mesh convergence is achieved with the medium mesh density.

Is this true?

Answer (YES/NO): NO